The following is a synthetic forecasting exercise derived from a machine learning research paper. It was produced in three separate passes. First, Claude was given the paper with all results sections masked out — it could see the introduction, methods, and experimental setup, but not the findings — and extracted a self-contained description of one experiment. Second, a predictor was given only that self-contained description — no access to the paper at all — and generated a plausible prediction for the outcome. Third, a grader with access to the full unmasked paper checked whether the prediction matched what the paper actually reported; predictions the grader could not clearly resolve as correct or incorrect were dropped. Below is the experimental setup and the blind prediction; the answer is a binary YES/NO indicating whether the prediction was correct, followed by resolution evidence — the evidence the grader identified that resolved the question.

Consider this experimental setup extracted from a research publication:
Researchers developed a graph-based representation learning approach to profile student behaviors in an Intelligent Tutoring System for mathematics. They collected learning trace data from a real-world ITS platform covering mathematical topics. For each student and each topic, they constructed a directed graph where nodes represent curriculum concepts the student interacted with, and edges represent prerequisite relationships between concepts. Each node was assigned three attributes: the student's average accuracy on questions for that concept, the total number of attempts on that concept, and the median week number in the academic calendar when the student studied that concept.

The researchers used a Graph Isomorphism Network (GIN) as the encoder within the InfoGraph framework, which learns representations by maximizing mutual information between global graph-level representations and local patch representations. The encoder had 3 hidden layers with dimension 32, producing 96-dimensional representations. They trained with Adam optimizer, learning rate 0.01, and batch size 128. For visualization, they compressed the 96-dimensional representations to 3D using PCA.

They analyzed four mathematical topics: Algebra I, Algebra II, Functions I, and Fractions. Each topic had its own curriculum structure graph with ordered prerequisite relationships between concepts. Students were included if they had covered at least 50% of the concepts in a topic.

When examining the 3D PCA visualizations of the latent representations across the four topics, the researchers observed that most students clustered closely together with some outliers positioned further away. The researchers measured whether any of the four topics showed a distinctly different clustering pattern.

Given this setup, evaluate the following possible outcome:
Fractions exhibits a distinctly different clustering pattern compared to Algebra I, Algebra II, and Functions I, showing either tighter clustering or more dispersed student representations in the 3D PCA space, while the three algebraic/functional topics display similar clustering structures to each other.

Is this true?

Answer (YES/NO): NO